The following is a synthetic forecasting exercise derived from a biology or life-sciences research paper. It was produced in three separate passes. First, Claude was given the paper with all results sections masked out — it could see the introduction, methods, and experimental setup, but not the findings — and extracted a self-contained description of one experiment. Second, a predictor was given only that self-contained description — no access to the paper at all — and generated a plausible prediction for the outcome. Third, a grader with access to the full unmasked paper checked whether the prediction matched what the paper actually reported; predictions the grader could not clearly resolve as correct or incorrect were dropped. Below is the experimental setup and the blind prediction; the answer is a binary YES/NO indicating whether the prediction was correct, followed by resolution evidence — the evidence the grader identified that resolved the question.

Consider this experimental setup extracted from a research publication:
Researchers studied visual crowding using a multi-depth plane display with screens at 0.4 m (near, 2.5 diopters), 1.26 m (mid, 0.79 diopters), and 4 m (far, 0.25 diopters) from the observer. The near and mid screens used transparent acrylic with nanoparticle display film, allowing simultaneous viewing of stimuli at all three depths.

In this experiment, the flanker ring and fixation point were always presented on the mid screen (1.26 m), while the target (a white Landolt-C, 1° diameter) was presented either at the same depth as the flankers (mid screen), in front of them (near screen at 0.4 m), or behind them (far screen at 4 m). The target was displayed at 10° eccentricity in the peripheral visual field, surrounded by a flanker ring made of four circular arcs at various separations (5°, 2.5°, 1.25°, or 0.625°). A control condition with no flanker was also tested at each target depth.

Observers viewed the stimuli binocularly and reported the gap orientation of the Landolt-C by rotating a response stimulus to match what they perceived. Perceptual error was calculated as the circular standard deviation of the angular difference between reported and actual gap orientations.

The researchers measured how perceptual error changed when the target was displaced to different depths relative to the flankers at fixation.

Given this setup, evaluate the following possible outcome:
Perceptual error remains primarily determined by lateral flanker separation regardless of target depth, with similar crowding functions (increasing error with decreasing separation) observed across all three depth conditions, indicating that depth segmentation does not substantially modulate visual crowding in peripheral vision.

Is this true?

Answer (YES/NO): NO